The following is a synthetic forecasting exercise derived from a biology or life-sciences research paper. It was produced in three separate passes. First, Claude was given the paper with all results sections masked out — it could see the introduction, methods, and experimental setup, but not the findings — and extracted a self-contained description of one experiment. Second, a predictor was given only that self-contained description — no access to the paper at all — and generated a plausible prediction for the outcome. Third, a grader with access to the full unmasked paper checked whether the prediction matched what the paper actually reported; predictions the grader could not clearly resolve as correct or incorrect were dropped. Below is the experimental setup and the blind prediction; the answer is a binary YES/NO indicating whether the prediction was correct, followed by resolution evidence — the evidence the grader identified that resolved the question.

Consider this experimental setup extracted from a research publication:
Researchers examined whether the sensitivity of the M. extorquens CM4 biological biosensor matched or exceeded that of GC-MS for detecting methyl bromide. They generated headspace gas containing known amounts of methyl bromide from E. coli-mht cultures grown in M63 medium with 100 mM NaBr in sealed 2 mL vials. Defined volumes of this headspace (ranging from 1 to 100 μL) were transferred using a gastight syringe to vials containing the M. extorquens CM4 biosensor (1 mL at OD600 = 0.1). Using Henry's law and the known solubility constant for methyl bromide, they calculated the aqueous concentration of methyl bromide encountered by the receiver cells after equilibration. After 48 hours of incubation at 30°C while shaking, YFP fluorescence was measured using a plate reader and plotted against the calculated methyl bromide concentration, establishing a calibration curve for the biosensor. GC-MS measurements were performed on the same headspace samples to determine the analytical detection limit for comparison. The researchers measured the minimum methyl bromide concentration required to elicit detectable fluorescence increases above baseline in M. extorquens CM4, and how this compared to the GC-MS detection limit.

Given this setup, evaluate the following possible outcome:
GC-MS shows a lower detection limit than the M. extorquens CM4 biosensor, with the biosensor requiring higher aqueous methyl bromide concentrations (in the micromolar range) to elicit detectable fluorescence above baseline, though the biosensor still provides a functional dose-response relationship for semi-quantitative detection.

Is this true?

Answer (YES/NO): NO